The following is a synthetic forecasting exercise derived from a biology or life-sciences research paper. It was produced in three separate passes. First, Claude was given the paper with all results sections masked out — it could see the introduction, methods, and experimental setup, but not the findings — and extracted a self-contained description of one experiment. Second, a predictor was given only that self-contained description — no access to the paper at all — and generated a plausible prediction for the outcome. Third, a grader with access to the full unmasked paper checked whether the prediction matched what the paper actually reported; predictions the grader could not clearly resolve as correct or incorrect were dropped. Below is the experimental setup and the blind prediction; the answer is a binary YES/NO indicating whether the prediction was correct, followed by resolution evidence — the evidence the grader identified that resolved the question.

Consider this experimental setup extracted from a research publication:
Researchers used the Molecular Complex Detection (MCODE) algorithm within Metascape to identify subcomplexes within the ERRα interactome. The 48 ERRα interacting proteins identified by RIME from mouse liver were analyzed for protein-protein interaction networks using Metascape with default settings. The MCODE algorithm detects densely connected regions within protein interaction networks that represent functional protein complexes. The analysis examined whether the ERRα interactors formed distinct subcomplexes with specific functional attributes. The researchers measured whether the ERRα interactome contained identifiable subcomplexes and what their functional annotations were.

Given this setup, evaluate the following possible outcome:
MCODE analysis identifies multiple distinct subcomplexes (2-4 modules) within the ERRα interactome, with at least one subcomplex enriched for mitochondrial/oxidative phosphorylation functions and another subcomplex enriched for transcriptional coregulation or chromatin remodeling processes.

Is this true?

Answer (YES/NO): NO